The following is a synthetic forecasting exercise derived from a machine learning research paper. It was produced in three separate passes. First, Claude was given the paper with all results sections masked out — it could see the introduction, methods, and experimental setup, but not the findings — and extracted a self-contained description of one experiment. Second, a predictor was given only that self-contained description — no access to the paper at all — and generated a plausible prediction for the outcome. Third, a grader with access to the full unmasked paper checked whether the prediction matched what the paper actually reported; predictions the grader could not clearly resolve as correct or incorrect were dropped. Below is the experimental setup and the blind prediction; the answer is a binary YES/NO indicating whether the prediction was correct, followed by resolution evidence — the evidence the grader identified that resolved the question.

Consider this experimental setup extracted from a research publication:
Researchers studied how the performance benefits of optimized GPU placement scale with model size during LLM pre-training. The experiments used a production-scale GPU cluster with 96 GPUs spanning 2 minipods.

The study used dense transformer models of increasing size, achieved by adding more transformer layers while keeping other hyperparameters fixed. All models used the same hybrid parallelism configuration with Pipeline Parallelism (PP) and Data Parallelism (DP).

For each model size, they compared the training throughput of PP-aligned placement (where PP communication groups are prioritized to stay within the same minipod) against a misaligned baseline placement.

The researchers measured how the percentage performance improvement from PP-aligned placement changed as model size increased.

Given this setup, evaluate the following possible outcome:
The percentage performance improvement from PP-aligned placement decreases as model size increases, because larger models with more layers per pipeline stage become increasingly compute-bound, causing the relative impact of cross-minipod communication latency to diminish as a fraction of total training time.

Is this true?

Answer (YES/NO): NO